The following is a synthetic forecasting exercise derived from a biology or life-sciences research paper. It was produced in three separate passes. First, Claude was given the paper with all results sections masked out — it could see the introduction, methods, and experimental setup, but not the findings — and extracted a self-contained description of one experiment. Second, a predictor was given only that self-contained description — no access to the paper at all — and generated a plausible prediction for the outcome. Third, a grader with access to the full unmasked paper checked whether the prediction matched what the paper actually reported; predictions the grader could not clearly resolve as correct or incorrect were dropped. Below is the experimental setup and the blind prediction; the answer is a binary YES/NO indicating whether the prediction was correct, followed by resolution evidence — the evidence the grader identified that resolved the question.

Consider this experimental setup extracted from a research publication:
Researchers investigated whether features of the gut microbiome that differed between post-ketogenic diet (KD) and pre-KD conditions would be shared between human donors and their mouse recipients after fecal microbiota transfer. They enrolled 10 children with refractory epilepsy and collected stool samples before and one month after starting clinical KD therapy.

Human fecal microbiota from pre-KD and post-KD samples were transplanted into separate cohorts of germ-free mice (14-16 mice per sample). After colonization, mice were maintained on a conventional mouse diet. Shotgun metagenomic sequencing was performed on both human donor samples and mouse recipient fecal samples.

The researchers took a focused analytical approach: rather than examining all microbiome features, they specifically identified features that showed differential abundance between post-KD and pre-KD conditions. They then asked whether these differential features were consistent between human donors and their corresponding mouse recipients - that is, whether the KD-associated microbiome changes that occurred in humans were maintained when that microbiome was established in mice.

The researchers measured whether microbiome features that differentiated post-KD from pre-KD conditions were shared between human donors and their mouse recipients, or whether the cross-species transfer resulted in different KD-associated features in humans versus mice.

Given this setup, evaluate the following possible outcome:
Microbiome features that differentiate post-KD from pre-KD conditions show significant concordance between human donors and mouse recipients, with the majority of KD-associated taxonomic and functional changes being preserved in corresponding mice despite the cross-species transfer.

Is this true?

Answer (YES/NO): NO